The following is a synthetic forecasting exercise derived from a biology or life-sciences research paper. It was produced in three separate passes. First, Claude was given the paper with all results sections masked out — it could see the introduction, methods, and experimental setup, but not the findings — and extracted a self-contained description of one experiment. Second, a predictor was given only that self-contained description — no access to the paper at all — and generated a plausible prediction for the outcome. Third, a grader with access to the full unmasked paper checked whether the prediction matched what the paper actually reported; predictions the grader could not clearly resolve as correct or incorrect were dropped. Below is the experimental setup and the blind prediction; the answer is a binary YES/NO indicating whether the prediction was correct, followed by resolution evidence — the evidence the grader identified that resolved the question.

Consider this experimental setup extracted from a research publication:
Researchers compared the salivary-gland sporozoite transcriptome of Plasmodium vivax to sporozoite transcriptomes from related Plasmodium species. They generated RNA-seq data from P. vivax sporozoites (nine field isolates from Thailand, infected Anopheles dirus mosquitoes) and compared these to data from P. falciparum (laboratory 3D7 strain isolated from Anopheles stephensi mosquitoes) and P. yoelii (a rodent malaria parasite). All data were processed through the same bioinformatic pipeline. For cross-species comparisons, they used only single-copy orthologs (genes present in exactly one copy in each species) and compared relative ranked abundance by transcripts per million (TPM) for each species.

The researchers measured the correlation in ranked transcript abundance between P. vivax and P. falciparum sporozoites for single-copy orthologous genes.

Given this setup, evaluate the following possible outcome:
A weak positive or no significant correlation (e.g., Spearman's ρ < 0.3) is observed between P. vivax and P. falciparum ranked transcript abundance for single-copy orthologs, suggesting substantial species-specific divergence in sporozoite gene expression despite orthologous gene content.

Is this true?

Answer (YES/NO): NO